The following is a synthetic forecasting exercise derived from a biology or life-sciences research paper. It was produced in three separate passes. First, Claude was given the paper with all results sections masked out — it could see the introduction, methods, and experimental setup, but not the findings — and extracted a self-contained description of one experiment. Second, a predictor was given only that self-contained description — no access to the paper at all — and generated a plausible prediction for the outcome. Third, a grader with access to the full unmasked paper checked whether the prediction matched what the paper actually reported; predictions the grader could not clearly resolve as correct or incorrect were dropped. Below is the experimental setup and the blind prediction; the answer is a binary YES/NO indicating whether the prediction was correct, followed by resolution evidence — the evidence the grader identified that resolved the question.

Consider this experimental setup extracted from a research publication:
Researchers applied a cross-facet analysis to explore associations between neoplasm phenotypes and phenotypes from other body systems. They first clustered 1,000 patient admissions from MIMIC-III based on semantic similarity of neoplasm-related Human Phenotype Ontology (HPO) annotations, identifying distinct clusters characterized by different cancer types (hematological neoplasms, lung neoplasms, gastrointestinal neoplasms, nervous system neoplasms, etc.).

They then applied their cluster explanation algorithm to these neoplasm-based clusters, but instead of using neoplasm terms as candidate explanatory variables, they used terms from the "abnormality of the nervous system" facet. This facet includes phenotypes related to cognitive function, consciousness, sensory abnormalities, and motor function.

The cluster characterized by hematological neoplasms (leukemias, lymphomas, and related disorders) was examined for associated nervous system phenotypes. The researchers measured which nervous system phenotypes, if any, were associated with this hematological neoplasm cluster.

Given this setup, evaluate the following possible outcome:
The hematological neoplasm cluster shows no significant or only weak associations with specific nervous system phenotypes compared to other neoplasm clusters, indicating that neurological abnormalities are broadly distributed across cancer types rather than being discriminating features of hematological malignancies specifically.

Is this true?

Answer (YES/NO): NO